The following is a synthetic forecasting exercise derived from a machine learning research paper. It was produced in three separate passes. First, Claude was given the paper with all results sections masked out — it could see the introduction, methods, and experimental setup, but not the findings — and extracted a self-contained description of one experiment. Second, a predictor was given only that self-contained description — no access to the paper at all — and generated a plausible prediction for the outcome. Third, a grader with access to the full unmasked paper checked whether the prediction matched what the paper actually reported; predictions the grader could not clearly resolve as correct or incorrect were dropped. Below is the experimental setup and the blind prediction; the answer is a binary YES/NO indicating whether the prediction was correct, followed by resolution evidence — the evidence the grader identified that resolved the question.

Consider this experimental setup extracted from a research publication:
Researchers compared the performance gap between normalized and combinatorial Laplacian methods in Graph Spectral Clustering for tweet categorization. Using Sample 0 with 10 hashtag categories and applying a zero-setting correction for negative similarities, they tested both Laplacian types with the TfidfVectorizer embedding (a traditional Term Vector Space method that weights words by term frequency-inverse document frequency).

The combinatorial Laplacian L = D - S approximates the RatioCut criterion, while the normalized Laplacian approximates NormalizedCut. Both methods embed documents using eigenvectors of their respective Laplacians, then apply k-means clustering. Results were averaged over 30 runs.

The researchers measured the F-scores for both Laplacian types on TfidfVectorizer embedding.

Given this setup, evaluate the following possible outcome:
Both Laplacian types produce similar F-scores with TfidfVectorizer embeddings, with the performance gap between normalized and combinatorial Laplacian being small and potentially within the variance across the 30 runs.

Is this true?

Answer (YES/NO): YES